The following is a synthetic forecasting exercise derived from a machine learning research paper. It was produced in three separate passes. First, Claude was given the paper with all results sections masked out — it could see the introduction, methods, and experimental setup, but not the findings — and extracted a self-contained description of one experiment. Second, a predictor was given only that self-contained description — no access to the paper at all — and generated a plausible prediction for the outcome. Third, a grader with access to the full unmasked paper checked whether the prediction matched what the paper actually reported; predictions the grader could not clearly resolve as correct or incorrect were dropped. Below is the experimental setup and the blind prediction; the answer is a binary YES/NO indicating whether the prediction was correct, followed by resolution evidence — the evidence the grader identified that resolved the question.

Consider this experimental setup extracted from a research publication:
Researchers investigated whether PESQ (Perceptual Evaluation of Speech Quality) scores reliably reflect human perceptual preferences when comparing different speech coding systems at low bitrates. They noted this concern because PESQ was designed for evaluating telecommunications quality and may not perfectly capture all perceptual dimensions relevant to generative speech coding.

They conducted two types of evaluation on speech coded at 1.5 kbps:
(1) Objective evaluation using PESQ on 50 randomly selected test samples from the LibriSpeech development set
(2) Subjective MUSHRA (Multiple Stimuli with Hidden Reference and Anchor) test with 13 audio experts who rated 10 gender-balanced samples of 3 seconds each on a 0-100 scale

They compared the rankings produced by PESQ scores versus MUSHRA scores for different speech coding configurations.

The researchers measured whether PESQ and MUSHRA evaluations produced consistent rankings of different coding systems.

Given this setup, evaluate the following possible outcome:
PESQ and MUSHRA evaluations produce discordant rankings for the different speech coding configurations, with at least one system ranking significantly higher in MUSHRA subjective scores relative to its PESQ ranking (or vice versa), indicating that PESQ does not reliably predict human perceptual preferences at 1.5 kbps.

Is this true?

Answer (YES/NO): YES